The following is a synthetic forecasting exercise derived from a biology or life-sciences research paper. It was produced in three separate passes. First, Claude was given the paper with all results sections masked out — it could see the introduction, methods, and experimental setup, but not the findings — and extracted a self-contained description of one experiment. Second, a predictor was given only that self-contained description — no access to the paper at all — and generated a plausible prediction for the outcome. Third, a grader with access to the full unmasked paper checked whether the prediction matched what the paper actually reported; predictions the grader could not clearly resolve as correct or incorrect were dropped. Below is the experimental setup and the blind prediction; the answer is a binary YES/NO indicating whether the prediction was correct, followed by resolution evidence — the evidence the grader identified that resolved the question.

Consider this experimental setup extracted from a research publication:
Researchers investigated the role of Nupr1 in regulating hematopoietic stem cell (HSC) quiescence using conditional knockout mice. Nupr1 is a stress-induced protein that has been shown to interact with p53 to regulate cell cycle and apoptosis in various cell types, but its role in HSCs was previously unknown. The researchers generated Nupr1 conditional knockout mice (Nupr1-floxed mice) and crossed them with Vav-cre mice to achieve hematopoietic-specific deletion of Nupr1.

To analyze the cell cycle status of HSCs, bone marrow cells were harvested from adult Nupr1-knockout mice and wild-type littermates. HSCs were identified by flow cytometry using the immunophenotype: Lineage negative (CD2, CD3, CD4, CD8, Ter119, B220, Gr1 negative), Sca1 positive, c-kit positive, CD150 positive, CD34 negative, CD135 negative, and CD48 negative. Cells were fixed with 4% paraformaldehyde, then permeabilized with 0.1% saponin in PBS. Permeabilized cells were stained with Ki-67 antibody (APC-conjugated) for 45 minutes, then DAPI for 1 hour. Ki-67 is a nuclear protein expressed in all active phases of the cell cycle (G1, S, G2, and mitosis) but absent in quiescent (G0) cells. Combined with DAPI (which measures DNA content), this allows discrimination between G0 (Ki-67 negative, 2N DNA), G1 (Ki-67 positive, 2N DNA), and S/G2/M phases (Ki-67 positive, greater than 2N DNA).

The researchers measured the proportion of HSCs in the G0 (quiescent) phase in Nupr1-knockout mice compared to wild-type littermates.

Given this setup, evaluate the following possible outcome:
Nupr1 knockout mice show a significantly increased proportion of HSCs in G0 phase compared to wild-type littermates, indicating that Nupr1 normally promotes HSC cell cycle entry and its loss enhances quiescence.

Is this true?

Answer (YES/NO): NO